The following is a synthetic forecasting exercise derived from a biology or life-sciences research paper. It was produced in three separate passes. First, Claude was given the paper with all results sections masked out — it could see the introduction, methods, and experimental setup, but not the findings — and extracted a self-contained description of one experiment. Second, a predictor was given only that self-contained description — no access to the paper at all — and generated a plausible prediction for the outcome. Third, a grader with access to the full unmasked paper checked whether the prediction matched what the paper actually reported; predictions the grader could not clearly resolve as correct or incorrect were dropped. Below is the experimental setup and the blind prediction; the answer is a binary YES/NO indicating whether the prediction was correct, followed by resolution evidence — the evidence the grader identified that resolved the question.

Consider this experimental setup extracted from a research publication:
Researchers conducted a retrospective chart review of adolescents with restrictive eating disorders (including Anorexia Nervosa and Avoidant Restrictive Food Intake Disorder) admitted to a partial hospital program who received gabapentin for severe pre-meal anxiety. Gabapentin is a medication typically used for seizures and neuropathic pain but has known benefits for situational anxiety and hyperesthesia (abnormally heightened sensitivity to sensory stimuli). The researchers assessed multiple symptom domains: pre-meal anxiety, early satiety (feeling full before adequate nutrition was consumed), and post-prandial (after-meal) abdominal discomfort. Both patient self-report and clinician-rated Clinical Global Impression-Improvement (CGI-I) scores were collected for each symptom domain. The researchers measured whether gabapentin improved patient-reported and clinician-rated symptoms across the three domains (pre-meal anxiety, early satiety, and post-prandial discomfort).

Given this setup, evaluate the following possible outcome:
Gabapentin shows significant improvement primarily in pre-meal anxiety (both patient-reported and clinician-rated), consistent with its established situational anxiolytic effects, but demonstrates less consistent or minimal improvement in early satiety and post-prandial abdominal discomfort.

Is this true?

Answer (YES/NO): NO